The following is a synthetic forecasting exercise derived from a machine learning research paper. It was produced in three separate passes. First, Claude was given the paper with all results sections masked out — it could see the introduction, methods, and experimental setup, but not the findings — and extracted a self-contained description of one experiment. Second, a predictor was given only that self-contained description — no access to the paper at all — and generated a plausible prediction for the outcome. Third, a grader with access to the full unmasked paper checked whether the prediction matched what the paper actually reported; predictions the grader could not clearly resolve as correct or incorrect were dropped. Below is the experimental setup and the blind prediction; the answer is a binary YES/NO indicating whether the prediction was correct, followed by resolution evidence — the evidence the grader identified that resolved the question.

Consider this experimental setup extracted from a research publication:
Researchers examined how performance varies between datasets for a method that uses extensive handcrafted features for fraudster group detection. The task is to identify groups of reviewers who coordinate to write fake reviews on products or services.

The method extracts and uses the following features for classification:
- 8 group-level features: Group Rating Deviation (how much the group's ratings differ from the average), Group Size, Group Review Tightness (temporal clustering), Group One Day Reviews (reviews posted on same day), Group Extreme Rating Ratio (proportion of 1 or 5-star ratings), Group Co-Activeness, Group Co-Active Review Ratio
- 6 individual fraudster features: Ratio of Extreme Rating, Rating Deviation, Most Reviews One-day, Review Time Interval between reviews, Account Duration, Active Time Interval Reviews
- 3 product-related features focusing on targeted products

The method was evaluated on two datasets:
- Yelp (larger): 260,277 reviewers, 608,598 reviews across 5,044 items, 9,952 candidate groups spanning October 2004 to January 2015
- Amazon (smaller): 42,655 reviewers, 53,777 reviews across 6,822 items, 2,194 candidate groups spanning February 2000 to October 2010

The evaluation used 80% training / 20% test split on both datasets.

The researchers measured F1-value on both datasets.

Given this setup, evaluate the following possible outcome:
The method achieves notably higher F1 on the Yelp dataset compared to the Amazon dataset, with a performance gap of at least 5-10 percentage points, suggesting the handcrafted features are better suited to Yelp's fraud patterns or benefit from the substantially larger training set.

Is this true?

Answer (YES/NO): NO